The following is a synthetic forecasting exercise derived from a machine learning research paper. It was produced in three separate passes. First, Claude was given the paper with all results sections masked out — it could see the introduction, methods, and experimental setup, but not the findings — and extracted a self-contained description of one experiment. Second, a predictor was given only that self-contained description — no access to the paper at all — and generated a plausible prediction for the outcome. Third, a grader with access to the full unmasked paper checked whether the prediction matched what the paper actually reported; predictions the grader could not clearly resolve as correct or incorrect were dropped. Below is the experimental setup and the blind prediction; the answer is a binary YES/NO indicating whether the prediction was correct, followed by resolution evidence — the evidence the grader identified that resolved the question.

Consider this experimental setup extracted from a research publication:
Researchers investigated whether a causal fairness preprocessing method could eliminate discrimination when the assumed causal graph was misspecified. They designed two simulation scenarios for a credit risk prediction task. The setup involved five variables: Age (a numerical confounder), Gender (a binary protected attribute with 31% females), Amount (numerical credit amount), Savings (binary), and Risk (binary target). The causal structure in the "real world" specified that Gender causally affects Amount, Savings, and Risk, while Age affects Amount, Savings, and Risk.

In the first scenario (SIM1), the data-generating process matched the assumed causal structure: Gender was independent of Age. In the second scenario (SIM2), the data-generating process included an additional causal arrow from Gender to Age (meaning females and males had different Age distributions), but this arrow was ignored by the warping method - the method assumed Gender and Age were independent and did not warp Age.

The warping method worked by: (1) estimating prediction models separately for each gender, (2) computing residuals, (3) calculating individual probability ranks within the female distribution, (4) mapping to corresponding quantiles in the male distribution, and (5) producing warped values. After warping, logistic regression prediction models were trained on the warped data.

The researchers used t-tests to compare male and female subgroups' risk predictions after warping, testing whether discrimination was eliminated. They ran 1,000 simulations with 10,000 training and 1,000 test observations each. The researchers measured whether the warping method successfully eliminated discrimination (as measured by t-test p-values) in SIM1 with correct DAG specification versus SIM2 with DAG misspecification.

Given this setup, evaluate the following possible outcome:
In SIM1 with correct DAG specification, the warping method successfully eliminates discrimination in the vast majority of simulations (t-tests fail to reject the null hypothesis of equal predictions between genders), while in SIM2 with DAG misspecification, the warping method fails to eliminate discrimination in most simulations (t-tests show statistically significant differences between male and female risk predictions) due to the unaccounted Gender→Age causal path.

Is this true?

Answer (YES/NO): YES